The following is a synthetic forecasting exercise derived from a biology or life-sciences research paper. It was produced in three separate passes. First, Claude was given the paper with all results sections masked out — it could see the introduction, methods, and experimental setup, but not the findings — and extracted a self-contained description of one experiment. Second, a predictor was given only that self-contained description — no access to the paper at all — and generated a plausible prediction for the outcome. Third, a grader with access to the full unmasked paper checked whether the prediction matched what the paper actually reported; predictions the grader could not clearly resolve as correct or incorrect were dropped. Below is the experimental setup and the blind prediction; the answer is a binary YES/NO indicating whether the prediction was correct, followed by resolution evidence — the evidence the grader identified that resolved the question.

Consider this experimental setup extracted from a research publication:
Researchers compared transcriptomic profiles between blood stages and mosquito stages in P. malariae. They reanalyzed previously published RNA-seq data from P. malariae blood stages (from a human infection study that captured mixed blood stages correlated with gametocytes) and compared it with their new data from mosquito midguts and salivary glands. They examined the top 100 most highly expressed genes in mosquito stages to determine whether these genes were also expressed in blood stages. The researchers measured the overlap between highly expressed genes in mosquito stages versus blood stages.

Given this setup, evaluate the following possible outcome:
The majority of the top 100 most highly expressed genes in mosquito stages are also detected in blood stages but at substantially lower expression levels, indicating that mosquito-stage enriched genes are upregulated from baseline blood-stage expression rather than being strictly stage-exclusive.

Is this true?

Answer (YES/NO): NO